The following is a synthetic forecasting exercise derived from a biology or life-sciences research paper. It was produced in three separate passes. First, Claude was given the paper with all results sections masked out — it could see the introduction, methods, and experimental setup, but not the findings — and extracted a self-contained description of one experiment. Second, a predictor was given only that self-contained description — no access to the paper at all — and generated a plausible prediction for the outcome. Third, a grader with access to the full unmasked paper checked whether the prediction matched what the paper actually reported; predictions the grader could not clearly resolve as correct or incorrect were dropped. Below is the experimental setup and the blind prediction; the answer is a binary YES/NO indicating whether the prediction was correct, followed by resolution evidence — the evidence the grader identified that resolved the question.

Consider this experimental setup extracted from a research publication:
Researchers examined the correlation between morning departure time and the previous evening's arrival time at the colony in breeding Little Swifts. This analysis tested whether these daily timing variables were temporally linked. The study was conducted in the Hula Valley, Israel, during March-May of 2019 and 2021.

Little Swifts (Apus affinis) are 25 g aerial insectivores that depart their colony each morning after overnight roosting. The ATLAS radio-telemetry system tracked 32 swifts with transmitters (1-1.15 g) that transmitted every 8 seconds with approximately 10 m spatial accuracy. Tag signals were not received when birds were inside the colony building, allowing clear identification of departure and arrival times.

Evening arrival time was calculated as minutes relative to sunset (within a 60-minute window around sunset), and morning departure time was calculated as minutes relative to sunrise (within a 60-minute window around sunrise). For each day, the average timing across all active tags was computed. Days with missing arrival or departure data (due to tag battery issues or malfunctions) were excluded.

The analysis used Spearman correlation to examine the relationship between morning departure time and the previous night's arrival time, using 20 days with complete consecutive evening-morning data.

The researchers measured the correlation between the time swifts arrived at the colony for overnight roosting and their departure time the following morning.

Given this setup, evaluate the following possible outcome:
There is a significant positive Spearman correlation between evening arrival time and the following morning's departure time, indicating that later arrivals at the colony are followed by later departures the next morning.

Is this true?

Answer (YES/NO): NO